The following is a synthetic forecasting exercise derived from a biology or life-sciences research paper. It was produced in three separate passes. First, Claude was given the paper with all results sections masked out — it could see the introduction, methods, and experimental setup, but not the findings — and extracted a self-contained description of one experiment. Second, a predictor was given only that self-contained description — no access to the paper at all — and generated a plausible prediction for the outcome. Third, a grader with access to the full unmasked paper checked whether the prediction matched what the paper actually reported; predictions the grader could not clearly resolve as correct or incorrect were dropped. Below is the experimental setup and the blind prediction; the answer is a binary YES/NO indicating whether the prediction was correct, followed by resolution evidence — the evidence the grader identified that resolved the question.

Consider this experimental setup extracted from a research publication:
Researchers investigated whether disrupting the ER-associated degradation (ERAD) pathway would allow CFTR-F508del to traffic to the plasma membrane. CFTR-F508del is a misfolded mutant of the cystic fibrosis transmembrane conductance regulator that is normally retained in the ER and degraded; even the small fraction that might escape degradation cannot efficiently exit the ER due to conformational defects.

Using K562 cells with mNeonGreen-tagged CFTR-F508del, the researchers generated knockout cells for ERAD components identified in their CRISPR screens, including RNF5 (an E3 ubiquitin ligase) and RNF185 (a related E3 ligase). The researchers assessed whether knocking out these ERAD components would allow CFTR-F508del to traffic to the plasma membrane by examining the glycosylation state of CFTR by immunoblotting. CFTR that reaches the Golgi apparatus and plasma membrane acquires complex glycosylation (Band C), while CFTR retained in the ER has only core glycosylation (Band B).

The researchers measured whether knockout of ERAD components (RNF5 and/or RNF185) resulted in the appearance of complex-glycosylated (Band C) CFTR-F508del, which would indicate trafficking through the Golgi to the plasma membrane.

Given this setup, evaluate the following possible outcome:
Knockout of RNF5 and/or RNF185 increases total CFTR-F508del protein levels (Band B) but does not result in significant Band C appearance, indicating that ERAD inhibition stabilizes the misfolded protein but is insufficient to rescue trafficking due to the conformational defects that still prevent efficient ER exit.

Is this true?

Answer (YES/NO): YES